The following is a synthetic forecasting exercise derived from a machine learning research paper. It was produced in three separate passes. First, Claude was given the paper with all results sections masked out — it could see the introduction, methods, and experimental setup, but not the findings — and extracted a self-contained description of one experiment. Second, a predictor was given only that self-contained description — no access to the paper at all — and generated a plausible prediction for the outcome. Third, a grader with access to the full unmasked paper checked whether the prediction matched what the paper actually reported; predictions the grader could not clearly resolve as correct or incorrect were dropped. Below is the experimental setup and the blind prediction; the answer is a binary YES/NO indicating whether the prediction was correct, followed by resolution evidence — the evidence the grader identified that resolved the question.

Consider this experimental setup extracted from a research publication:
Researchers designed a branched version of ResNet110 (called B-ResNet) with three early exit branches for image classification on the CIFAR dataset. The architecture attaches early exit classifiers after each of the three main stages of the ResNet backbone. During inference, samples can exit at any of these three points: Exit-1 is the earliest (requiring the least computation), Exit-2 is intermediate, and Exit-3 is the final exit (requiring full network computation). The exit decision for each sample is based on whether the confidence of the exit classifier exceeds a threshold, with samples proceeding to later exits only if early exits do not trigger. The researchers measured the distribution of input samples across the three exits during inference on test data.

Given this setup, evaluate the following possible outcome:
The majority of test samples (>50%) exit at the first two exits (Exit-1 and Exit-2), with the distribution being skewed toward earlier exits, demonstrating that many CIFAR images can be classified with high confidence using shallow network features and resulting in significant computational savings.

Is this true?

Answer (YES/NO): NO